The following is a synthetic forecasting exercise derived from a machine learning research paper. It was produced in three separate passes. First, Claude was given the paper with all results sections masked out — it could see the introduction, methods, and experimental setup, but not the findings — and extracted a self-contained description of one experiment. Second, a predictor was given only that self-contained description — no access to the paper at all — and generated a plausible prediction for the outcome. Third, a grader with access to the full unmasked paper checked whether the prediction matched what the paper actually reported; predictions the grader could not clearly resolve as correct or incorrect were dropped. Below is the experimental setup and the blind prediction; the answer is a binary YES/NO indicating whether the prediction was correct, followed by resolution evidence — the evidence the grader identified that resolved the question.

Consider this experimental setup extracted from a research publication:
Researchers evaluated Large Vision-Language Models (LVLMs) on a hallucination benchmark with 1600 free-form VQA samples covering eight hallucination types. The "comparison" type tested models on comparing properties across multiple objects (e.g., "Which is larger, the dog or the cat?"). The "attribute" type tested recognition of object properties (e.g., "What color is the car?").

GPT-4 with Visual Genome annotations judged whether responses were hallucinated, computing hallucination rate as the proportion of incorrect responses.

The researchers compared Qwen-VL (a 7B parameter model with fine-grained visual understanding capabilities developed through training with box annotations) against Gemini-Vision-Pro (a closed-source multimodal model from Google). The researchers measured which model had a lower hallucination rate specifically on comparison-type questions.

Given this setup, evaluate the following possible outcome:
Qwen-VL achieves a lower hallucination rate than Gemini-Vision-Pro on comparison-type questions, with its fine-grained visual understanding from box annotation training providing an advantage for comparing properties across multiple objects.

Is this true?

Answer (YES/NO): YES